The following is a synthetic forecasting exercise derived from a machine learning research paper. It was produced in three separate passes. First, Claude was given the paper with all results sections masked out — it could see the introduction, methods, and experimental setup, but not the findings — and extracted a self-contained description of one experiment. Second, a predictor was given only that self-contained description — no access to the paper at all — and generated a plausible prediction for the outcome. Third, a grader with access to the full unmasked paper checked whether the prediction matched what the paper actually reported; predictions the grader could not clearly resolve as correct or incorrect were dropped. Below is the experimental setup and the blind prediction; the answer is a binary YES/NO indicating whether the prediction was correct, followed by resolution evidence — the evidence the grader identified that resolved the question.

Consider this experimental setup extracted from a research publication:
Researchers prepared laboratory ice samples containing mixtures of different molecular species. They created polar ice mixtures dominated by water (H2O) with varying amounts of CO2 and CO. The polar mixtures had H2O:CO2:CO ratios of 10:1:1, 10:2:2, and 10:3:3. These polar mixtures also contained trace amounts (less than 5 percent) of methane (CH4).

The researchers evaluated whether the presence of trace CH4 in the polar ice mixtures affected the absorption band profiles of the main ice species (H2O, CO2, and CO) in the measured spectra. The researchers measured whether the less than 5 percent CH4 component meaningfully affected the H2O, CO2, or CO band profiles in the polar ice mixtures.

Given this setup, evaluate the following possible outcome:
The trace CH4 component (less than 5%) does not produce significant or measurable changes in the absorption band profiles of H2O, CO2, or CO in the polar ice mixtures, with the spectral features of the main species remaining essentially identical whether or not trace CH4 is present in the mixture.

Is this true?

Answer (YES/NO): YES